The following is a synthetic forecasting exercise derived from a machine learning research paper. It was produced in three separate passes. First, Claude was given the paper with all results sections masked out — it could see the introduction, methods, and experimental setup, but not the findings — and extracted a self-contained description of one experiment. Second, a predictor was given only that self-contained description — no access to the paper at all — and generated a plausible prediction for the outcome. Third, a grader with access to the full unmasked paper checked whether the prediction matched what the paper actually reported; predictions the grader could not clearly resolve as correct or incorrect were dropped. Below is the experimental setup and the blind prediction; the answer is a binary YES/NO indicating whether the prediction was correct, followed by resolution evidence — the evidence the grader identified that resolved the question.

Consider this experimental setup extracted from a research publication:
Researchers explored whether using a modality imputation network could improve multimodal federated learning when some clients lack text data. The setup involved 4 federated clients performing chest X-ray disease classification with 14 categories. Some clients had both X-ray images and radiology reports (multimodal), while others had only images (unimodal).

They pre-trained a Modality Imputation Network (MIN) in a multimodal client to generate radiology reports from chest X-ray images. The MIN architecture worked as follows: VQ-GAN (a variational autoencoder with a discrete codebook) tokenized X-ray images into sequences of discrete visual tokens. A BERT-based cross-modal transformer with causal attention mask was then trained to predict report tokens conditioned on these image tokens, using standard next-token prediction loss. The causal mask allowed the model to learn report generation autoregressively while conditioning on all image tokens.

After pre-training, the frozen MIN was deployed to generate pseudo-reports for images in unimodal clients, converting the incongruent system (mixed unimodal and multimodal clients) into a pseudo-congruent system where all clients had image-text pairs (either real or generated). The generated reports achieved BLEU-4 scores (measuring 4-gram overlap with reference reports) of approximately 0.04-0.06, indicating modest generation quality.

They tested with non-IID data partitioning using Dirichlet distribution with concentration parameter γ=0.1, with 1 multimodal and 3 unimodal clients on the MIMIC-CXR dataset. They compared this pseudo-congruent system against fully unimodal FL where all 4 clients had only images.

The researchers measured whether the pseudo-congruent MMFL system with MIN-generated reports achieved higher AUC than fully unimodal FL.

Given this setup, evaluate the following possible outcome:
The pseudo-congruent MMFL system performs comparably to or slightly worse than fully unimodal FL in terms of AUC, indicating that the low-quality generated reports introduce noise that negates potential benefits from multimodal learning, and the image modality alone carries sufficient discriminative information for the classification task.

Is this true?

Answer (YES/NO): NO